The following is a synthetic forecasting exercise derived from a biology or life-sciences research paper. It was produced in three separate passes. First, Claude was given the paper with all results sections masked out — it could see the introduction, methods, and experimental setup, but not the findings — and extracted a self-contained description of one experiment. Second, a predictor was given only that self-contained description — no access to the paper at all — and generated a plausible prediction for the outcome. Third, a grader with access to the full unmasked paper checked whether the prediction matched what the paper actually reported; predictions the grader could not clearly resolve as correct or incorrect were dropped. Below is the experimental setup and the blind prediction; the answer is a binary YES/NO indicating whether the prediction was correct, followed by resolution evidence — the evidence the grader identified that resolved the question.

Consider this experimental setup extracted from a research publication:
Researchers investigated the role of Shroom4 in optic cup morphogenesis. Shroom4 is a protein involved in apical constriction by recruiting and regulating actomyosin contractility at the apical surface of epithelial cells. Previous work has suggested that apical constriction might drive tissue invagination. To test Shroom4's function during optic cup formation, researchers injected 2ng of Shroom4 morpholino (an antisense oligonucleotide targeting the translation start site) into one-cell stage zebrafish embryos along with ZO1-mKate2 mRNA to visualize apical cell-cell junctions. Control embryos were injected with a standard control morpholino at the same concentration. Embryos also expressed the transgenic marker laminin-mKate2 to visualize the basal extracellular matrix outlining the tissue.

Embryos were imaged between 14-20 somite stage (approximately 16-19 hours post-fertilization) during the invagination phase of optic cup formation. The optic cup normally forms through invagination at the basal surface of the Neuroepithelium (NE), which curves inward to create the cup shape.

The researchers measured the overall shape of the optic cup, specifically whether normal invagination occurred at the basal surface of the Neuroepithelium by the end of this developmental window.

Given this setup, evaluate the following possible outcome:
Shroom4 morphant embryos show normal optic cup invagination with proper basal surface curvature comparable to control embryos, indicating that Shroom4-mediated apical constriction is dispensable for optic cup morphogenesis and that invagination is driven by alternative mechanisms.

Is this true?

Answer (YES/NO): NO